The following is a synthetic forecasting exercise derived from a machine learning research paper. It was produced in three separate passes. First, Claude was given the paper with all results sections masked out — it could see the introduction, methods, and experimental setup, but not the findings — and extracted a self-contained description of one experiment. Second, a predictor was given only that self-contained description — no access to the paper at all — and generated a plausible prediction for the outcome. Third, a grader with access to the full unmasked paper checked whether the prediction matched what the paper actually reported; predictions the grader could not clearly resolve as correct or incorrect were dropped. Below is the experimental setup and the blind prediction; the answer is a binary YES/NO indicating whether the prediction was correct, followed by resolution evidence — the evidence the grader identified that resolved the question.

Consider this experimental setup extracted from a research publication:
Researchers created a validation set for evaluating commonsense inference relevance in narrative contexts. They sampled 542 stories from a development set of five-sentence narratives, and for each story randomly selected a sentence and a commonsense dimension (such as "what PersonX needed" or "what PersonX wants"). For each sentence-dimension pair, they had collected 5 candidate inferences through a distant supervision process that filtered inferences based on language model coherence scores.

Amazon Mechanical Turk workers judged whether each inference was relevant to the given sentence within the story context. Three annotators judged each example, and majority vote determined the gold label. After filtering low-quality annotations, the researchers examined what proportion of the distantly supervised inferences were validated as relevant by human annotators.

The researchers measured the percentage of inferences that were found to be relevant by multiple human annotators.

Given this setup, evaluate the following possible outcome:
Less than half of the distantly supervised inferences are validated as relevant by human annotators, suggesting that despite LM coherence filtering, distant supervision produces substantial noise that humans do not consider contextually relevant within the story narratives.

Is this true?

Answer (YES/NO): YES